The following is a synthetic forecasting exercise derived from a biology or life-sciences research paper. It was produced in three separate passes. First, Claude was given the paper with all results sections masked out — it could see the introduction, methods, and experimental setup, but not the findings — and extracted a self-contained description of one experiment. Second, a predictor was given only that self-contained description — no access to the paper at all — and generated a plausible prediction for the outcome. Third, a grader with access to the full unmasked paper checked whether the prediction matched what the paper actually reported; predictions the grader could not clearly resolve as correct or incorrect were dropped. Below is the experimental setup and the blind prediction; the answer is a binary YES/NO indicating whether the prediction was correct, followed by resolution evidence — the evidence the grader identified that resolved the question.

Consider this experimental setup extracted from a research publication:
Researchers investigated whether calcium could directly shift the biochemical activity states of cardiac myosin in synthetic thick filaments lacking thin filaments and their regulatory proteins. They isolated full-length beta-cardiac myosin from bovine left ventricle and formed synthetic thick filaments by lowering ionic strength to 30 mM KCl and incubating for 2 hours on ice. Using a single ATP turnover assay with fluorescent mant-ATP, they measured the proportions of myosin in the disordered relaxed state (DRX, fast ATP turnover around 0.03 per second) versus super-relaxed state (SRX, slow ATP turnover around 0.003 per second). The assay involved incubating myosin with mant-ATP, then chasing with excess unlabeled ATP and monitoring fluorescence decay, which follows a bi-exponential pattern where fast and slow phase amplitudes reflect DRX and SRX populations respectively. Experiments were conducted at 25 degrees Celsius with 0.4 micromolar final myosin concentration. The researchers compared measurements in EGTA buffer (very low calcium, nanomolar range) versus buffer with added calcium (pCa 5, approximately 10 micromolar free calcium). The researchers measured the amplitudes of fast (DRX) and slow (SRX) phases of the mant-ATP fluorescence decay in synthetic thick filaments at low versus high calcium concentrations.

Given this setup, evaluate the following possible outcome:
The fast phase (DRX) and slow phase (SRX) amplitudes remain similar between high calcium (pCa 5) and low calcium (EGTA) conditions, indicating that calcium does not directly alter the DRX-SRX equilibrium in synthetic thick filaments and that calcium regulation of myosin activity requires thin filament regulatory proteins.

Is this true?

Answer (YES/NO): NO